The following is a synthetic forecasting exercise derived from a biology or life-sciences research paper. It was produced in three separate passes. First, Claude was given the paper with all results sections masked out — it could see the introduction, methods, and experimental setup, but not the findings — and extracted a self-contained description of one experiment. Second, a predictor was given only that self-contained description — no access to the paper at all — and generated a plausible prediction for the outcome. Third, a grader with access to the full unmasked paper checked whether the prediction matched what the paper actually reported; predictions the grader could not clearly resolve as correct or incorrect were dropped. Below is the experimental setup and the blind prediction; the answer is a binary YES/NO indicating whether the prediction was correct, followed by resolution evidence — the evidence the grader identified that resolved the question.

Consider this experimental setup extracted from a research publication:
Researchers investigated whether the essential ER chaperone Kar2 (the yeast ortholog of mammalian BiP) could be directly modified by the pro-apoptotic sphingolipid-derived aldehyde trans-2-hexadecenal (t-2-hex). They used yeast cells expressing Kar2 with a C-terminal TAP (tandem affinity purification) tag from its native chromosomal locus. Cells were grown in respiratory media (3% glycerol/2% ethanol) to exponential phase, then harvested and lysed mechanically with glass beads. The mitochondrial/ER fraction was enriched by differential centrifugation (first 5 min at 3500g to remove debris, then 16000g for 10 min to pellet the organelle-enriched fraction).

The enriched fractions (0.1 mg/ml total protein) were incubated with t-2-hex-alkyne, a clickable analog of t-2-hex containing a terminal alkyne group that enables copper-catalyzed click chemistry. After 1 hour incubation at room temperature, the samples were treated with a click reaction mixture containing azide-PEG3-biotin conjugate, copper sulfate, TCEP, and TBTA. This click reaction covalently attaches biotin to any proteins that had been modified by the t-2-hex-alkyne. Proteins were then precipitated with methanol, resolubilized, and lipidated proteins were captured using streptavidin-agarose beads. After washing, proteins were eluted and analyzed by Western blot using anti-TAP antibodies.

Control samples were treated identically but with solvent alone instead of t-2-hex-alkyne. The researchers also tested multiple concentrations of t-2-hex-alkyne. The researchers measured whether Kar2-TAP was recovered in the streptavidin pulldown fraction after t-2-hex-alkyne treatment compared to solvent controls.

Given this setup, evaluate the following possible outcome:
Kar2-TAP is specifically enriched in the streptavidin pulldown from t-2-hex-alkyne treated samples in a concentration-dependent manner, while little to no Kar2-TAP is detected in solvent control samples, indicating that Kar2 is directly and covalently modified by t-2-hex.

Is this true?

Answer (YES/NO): YES